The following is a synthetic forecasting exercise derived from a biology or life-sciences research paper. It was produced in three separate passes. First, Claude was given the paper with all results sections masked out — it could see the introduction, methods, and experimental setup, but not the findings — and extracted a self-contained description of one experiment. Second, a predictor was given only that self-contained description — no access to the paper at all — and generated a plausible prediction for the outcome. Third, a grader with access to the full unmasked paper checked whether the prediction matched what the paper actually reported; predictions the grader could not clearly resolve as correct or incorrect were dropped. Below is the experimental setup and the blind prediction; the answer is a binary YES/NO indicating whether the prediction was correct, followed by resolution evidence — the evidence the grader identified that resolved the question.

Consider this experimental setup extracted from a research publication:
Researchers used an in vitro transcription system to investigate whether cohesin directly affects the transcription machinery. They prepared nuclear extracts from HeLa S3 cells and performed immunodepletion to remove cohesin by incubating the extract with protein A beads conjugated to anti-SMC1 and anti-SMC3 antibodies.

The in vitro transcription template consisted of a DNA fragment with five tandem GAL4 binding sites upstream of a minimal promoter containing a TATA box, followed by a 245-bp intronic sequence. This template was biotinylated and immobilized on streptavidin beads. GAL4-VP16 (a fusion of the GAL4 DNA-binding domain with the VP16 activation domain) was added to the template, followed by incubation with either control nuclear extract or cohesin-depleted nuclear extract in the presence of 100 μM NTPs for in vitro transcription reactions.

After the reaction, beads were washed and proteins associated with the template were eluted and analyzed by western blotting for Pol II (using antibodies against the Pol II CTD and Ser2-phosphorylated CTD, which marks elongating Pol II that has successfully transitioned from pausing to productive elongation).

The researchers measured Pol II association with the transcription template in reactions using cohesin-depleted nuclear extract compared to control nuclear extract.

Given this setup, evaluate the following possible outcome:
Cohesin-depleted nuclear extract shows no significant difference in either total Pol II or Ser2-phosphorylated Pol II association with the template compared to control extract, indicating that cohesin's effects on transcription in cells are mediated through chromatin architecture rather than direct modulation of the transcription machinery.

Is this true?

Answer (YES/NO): NO